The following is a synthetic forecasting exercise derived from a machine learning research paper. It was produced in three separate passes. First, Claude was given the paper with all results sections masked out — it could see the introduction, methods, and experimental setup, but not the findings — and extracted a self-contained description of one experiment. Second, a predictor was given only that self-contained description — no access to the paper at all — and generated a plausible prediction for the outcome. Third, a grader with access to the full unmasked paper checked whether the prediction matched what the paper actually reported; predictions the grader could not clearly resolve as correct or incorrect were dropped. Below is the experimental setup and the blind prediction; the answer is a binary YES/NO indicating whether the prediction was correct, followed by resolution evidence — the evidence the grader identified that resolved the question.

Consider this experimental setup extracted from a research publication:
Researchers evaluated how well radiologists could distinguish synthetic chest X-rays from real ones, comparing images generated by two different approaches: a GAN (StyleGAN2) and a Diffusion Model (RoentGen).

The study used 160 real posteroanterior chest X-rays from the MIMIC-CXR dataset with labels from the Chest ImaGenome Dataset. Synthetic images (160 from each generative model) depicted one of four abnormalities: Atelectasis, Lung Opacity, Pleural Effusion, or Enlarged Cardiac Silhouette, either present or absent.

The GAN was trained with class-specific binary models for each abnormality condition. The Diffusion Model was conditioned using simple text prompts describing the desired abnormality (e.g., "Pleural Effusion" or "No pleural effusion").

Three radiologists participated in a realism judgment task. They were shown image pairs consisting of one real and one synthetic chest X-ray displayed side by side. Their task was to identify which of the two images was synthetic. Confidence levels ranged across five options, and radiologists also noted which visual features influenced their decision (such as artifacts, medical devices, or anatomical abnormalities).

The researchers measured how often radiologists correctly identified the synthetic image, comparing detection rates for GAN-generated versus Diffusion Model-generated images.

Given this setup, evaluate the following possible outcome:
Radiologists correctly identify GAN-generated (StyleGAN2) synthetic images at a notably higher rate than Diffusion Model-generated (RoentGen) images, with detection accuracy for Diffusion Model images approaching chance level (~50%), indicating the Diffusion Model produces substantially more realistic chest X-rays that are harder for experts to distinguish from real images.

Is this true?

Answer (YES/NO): NO